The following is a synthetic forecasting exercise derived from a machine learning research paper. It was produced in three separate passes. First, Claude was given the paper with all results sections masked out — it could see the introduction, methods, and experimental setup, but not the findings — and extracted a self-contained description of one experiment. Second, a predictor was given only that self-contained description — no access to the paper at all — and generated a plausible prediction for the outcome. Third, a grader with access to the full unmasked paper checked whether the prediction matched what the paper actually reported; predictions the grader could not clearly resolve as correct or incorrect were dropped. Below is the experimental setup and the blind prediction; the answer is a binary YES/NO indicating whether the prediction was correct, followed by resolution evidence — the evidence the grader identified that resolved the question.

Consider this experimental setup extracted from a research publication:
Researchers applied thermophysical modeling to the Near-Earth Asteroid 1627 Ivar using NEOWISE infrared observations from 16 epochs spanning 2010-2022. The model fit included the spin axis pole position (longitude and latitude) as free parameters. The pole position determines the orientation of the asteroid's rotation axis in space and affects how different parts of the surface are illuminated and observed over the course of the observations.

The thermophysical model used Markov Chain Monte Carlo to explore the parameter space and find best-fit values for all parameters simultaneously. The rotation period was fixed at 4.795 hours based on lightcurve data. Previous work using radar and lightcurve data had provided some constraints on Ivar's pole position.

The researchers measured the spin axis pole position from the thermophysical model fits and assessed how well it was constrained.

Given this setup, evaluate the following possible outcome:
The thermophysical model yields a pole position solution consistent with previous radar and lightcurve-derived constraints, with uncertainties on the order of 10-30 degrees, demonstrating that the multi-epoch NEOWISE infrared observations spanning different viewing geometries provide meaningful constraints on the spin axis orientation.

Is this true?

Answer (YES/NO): NO